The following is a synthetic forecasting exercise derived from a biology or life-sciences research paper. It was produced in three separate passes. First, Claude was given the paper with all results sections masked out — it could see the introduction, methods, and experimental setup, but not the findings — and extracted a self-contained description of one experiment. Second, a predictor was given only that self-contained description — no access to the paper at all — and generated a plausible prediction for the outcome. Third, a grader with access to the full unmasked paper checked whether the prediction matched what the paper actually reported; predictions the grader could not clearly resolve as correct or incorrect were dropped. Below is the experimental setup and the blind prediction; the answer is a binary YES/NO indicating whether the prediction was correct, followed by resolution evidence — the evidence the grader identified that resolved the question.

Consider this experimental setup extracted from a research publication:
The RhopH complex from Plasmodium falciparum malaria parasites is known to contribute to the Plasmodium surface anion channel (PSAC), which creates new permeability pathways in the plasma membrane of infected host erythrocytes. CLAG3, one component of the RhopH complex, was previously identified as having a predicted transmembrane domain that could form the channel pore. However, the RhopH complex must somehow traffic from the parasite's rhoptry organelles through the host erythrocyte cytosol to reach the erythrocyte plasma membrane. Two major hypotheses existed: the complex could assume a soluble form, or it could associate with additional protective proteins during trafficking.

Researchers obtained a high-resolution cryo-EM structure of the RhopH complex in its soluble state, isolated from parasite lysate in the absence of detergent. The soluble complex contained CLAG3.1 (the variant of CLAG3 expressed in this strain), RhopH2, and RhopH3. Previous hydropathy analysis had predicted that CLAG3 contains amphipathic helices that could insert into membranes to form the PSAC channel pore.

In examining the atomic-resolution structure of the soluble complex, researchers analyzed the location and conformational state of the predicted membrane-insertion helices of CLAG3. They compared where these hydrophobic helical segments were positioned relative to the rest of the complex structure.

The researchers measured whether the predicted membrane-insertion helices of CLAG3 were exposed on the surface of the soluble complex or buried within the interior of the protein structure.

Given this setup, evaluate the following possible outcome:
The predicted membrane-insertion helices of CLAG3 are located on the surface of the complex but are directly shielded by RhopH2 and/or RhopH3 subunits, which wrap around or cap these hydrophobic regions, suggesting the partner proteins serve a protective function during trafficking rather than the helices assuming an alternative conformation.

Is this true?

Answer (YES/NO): NO